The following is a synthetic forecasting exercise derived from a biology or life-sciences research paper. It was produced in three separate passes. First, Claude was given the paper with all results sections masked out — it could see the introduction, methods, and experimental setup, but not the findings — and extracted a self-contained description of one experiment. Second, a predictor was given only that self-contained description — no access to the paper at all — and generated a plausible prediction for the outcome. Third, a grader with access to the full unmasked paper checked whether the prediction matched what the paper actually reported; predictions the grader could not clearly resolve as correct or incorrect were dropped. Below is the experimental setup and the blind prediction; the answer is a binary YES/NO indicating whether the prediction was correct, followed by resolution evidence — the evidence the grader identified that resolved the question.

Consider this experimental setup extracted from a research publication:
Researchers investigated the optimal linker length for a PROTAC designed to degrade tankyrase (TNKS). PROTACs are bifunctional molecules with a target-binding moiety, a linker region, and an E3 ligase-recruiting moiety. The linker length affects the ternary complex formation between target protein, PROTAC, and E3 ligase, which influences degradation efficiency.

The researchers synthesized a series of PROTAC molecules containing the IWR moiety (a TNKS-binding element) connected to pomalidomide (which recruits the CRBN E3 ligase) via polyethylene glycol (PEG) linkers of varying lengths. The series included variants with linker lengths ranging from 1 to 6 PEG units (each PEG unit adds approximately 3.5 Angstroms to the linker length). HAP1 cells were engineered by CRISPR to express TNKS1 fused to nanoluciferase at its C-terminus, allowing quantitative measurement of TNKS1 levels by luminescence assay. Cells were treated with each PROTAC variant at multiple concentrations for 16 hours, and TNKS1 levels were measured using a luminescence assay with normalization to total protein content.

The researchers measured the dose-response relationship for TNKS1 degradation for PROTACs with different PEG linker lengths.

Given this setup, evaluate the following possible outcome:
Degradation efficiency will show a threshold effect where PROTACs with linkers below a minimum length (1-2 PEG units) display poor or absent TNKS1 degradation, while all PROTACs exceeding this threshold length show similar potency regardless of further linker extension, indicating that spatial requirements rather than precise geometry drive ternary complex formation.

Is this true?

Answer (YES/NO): NO